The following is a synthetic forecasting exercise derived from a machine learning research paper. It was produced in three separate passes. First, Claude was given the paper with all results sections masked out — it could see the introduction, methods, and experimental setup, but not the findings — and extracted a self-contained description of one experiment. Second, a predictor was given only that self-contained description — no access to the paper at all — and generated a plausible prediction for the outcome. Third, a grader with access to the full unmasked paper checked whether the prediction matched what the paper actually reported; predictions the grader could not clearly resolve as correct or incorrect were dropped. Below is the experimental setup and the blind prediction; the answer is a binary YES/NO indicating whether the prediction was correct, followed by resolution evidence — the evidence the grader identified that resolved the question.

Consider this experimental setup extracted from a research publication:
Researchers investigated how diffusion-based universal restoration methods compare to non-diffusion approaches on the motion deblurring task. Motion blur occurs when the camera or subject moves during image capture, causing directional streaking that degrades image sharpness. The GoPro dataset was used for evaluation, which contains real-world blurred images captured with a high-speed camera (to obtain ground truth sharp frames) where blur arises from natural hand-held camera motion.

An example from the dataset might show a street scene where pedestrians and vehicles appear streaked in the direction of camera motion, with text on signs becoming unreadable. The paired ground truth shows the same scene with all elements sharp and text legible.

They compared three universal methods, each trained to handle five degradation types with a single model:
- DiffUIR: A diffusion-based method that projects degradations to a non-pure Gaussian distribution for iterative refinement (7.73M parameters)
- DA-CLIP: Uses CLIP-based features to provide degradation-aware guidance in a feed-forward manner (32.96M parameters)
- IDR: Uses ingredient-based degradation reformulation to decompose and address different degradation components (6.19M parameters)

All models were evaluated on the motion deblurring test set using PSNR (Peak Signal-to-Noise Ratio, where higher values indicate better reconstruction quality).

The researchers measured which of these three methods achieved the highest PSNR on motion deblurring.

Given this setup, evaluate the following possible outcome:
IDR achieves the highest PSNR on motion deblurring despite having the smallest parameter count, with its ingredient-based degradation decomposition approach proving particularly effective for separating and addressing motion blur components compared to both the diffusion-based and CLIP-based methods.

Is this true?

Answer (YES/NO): NO